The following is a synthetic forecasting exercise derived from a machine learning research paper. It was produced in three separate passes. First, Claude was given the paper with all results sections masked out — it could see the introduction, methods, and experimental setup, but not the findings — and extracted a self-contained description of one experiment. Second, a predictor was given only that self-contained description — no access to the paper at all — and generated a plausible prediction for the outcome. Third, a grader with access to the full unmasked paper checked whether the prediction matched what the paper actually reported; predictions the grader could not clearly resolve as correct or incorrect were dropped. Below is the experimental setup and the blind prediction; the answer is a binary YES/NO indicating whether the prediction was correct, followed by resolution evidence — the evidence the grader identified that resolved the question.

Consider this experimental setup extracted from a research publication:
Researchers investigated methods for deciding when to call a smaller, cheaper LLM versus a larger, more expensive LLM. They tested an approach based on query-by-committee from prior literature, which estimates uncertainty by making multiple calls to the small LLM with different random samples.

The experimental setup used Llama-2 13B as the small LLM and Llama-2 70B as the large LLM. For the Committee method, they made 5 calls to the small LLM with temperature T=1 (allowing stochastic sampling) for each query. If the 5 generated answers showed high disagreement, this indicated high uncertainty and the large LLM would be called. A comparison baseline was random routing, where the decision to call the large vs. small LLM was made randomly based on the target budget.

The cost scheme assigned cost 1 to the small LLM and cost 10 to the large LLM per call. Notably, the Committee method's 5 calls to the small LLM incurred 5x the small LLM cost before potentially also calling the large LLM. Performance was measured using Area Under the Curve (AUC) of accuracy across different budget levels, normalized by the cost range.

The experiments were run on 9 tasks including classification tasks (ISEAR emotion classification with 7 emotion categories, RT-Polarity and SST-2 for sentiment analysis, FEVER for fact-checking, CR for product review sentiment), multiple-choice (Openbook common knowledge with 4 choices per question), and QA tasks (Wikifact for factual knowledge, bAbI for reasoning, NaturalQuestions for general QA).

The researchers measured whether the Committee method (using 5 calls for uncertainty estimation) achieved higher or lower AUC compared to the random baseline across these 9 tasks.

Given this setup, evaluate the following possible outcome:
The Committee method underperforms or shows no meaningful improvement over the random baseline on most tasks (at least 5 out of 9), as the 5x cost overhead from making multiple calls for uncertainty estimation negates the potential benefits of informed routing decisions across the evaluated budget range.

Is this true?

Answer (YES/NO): YES